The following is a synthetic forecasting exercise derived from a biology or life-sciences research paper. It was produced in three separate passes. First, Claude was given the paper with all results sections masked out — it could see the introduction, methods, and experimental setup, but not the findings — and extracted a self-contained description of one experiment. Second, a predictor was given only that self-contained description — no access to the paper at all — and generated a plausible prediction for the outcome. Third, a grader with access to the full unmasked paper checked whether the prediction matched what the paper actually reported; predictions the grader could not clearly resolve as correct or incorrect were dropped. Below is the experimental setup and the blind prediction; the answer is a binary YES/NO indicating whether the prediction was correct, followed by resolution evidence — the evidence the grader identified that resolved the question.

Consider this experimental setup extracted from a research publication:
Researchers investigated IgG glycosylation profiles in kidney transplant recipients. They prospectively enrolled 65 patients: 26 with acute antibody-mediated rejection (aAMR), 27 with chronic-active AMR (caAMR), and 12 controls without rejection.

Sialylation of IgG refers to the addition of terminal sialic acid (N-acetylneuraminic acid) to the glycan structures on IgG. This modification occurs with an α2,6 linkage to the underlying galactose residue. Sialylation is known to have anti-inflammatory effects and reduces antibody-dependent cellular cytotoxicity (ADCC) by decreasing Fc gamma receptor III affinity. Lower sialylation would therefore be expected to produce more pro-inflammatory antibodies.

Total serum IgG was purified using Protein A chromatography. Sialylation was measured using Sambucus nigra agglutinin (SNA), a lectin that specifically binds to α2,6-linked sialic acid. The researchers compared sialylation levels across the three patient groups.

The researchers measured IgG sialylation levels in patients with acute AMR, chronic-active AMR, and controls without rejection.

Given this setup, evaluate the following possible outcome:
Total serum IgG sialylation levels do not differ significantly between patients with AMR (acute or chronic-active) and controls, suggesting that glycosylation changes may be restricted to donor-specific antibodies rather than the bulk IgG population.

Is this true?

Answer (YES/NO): YES